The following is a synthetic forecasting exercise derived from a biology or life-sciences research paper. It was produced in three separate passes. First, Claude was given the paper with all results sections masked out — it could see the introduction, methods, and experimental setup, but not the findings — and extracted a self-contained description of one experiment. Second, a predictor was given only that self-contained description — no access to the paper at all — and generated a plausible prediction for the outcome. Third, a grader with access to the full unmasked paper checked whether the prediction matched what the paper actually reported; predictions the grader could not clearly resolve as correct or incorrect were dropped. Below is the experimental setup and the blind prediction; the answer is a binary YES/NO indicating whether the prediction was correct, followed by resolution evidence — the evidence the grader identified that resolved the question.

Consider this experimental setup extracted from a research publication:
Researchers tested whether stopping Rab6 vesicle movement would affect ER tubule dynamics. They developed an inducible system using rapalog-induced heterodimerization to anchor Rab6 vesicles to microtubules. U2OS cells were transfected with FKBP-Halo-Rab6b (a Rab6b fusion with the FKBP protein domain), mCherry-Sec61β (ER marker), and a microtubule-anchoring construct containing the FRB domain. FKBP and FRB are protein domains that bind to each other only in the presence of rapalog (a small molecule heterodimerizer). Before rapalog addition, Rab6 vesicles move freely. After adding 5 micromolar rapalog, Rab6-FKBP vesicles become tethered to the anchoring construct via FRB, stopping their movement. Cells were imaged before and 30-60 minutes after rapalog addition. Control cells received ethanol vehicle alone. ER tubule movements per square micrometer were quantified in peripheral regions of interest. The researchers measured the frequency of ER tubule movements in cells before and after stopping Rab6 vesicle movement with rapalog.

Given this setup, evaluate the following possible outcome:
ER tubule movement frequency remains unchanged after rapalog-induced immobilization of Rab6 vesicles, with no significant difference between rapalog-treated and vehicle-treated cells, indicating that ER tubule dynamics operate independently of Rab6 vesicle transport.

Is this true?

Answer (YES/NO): NO